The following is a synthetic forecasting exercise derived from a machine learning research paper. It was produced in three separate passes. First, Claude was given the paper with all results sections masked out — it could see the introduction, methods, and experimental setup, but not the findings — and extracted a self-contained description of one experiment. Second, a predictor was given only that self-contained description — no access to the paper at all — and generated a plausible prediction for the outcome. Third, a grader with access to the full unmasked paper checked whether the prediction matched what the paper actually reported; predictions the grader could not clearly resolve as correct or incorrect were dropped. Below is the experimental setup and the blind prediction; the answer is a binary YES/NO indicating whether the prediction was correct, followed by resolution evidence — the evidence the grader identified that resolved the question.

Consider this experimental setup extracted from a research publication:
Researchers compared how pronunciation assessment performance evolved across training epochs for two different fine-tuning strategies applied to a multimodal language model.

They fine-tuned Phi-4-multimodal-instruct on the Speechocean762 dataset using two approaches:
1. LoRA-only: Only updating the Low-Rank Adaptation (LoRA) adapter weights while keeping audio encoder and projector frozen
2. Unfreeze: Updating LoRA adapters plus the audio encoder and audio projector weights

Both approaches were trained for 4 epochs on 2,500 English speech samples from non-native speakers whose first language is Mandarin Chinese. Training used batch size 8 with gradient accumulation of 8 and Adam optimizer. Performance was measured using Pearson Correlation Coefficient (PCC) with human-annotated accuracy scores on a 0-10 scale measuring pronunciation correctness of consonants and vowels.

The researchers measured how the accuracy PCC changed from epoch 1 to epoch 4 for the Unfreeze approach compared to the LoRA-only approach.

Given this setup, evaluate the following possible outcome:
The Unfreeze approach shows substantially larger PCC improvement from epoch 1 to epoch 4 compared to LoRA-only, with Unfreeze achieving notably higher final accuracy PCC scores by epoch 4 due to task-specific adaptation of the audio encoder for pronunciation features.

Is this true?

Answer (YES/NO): YES